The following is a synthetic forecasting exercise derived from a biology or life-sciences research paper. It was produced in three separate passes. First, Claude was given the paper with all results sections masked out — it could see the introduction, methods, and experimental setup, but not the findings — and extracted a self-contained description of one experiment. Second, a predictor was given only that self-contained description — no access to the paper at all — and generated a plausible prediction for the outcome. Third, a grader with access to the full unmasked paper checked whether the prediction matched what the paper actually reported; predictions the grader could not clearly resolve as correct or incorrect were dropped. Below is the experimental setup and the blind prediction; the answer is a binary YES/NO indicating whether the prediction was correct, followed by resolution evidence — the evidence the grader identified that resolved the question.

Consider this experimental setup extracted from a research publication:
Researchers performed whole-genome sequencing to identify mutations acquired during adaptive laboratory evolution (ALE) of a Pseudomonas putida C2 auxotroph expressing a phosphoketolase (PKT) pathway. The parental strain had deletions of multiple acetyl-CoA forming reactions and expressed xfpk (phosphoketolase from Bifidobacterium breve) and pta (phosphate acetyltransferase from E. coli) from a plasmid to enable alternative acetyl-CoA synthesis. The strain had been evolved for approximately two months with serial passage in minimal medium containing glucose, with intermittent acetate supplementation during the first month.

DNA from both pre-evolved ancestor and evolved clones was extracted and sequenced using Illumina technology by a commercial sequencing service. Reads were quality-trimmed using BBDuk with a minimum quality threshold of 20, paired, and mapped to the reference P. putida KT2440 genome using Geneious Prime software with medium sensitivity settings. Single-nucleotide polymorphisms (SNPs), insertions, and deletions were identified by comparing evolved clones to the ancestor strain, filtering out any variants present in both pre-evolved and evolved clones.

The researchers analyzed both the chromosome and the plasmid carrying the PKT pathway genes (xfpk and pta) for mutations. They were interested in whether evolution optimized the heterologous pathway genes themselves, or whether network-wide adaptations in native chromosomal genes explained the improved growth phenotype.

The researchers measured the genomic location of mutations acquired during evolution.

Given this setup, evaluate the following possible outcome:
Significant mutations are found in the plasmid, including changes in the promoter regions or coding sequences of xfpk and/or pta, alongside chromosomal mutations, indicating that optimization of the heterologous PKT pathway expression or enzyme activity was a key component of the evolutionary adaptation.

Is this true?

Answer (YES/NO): NO